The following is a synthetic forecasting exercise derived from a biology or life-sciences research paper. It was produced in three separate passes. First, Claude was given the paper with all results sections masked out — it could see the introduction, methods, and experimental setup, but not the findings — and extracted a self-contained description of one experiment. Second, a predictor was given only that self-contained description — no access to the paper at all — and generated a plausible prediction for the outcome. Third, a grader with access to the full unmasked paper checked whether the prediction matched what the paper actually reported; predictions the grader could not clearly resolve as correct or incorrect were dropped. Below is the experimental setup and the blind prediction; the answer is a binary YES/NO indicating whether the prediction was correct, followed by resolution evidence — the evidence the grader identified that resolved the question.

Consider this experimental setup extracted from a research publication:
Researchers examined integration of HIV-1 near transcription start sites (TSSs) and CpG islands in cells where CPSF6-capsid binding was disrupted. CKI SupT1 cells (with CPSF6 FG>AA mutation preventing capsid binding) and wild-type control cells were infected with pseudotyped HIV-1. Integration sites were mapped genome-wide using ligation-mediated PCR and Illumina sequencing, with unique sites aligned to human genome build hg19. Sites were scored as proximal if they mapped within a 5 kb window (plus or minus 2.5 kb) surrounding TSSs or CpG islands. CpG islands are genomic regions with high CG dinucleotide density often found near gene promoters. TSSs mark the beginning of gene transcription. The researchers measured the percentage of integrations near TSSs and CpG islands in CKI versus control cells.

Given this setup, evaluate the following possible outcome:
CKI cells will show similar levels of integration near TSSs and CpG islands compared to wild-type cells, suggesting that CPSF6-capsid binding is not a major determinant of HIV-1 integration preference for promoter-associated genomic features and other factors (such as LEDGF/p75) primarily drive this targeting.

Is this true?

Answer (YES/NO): NO